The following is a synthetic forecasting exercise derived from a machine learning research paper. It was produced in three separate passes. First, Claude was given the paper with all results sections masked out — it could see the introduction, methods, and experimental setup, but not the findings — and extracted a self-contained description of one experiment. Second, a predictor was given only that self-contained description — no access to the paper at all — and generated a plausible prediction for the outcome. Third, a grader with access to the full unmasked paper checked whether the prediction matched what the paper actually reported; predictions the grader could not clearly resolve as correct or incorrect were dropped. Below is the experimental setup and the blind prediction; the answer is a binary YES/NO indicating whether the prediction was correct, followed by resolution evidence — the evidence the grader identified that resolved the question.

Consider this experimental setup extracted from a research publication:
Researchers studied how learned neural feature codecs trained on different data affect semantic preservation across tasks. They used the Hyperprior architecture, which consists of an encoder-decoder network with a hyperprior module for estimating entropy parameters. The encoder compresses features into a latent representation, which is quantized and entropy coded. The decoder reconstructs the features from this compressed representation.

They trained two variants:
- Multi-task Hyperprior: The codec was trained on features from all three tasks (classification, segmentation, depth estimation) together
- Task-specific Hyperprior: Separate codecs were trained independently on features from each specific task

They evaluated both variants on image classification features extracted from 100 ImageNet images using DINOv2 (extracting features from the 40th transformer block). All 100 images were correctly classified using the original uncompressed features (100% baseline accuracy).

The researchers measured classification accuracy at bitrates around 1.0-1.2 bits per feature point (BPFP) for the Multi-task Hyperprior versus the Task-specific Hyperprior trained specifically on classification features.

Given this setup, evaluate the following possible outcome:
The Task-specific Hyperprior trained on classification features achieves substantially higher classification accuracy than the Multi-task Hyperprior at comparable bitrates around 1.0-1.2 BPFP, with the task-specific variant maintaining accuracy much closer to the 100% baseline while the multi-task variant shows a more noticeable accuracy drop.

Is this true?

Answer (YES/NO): NO